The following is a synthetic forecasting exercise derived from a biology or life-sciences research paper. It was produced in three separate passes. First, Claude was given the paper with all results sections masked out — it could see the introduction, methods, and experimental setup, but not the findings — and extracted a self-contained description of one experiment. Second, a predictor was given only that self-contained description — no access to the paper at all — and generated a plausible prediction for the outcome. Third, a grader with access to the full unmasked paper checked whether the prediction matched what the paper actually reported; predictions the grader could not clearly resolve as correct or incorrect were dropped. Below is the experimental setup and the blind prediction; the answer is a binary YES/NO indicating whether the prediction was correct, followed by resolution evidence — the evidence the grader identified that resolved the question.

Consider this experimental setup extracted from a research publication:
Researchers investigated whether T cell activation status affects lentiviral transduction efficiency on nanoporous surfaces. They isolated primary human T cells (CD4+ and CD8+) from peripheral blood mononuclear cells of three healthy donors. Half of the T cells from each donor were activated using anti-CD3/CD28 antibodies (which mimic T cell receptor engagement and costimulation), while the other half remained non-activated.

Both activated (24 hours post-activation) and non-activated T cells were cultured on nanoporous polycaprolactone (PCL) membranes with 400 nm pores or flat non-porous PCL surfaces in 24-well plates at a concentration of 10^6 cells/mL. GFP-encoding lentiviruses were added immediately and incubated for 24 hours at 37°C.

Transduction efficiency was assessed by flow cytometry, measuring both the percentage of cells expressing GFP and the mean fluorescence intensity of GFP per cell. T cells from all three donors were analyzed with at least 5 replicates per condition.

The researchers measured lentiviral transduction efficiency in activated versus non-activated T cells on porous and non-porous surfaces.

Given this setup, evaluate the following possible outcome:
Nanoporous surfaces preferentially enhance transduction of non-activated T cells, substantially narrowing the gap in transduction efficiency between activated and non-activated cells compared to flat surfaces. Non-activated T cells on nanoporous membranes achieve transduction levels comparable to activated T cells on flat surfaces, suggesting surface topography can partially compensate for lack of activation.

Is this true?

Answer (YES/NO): NO